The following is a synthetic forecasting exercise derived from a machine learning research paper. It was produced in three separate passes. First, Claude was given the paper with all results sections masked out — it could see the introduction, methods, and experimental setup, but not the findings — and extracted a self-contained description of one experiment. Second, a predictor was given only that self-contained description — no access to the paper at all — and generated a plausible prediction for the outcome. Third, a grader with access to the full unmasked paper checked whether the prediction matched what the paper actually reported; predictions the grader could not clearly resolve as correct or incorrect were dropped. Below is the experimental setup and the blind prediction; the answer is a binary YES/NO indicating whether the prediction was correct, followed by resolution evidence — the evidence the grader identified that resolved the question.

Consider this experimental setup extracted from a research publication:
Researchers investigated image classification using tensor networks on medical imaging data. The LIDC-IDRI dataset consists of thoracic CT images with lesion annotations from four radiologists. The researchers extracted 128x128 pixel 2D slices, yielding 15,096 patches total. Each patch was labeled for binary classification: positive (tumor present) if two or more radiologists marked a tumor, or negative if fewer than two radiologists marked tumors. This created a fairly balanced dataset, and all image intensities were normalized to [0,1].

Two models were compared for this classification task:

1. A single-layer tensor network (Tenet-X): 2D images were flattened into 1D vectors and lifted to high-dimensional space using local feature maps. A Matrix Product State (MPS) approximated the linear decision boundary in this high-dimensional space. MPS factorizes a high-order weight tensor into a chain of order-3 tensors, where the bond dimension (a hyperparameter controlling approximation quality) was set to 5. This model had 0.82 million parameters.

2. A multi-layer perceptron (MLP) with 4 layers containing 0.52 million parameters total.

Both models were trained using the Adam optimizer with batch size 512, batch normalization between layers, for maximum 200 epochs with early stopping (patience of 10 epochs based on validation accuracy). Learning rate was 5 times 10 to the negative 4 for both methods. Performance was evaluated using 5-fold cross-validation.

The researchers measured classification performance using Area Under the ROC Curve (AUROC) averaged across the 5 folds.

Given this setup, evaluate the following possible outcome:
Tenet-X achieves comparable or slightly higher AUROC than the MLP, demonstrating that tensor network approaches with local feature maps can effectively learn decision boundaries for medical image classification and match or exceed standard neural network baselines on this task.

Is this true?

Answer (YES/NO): NO